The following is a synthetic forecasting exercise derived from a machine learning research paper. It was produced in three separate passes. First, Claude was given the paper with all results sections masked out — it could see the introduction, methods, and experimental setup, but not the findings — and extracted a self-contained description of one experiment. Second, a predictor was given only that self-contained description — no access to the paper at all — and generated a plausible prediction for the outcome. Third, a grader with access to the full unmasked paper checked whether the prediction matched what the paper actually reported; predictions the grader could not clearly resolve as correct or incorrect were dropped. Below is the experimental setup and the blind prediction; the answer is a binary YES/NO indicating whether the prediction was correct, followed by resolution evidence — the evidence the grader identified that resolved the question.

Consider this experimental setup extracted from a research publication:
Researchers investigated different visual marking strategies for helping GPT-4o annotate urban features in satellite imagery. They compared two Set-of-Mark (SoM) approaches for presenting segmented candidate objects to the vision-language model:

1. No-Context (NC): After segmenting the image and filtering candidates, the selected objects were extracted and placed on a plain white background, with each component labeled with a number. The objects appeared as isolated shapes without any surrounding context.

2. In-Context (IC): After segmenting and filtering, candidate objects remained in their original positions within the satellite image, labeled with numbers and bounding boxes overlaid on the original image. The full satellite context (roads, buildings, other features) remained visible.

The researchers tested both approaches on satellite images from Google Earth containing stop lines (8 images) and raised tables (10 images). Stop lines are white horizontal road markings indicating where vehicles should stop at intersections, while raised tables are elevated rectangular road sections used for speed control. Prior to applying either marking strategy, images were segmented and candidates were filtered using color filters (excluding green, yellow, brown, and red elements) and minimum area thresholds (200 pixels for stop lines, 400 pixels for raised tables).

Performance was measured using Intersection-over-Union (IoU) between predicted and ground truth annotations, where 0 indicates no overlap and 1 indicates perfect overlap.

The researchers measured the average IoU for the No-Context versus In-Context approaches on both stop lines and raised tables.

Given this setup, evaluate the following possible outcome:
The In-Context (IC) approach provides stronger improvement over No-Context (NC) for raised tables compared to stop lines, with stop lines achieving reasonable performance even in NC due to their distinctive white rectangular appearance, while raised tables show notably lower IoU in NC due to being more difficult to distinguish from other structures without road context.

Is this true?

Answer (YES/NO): NO